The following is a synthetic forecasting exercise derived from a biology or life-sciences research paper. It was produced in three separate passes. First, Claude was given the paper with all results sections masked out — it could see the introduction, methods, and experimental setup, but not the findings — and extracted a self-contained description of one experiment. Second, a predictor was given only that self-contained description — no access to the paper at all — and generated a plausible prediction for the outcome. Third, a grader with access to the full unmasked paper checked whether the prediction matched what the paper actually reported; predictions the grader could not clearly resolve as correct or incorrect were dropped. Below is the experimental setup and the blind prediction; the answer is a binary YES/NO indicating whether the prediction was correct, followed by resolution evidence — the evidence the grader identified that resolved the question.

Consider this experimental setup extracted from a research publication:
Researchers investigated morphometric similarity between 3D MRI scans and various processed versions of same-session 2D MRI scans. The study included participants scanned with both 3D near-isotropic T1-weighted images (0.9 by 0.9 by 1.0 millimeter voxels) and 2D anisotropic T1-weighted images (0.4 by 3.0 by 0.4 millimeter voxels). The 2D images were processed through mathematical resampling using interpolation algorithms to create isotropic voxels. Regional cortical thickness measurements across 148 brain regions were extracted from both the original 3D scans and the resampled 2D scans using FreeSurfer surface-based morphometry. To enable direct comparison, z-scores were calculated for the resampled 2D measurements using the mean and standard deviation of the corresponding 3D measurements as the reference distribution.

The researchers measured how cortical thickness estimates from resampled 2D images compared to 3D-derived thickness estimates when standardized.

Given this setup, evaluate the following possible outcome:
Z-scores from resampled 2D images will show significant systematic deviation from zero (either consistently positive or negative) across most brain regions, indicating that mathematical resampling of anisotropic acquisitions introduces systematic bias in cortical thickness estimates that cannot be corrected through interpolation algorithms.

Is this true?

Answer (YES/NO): YES